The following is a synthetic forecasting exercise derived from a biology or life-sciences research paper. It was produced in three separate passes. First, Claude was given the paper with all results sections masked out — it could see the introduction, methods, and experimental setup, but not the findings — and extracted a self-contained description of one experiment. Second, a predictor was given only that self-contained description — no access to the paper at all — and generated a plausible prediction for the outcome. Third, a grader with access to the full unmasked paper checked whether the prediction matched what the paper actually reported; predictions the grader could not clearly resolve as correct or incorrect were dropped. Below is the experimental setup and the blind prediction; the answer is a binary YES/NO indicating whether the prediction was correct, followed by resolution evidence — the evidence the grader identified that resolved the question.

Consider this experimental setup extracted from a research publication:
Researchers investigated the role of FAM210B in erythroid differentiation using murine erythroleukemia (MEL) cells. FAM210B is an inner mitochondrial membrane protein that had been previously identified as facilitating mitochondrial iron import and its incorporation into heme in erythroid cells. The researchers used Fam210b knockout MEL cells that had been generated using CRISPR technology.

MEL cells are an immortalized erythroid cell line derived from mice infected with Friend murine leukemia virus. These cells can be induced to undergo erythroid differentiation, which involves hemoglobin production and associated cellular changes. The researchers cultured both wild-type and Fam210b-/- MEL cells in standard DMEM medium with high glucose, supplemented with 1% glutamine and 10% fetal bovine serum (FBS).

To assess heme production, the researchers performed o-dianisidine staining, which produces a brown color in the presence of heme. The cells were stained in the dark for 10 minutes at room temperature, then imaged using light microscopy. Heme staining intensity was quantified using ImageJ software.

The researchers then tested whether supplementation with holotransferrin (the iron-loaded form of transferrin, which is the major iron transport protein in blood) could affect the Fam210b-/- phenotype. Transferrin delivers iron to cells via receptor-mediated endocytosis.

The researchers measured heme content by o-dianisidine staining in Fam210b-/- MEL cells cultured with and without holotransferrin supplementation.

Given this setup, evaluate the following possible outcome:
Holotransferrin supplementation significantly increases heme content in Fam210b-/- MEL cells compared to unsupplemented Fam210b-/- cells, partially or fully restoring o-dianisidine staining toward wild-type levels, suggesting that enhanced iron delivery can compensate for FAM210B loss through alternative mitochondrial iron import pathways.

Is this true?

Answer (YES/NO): YES